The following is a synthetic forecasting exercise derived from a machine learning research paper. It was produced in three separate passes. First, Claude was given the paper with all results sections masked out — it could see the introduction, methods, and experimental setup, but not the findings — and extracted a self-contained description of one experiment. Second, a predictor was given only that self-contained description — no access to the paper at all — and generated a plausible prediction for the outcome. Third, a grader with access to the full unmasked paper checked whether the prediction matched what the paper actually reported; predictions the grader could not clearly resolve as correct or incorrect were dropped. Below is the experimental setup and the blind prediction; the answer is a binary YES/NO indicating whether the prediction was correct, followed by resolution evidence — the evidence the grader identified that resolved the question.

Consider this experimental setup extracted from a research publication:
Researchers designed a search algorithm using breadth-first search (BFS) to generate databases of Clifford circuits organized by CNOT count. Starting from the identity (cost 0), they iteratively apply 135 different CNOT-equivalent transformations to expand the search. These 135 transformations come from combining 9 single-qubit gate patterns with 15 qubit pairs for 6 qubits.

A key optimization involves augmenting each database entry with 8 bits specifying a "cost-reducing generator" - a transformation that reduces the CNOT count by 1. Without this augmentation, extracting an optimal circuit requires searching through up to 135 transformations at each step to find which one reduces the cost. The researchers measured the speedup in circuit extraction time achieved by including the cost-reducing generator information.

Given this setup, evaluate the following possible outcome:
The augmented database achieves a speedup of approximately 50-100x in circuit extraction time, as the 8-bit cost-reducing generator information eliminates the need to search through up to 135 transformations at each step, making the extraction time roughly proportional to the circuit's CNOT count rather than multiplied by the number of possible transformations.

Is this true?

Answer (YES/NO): YES